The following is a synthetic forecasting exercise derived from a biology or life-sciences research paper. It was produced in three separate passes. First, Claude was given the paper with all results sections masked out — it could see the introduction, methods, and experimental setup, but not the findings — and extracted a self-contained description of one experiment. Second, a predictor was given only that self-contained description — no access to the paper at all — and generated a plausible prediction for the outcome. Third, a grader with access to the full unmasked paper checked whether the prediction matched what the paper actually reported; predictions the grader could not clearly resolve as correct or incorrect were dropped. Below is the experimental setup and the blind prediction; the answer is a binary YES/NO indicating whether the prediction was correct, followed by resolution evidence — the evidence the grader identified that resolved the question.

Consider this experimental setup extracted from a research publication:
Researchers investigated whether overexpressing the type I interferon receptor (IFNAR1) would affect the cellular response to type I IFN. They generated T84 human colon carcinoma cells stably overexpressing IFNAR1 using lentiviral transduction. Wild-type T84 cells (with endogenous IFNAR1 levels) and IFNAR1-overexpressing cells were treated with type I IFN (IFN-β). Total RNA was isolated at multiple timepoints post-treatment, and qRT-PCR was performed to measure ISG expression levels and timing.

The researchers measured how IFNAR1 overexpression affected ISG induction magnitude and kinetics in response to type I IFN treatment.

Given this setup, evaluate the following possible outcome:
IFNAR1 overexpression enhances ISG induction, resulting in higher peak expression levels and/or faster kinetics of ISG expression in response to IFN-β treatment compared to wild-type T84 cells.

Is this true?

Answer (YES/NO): YES